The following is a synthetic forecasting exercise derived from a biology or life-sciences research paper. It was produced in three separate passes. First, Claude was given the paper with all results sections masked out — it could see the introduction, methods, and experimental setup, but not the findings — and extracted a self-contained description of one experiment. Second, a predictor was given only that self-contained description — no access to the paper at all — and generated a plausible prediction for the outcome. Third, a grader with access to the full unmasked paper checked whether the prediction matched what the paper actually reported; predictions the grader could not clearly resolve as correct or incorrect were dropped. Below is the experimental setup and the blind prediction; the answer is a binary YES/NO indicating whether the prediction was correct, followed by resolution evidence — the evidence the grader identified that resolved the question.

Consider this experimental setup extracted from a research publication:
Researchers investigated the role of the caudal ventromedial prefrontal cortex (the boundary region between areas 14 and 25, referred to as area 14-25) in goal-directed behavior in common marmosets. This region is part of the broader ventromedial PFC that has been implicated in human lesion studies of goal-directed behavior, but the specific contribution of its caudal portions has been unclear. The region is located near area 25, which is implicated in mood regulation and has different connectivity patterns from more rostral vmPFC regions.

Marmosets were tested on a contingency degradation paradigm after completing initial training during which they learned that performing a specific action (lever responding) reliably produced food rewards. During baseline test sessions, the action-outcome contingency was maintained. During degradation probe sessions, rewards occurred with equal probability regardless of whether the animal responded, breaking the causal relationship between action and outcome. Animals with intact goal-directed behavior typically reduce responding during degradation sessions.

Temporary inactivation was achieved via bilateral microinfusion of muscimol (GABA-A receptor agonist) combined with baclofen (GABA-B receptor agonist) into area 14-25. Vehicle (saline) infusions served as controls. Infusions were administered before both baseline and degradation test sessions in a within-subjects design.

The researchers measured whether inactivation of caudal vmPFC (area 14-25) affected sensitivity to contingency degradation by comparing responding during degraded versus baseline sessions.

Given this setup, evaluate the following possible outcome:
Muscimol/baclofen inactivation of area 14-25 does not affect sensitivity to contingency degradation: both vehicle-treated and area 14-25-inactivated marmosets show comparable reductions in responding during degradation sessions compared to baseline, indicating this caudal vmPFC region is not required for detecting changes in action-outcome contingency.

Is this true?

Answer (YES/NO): YES